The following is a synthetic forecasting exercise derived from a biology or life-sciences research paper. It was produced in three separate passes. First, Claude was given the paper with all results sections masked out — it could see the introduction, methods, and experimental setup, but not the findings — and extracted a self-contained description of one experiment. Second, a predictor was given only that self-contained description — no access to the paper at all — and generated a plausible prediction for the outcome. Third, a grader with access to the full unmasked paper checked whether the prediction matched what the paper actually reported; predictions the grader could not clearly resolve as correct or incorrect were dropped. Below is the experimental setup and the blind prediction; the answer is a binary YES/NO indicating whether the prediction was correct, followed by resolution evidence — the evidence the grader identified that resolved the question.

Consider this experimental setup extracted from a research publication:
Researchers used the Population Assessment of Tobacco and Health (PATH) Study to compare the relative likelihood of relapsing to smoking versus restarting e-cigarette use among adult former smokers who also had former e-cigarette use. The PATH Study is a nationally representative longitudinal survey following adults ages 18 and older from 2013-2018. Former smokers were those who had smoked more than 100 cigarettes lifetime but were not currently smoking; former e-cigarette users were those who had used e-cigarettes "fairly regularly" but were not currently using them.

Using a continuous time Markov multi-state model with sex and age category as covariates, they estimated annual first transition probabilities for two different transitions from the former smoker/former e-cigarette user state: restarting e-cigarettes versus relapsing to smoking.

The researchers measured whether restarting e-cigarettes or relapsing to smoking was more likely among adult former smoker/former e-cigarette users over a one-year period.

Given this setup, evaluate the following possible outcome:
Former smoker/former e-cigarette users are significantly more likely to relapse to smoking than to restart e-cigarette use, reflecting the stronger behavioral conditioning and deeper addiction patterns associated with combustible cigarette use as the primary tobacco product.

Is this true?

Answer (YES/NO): YES